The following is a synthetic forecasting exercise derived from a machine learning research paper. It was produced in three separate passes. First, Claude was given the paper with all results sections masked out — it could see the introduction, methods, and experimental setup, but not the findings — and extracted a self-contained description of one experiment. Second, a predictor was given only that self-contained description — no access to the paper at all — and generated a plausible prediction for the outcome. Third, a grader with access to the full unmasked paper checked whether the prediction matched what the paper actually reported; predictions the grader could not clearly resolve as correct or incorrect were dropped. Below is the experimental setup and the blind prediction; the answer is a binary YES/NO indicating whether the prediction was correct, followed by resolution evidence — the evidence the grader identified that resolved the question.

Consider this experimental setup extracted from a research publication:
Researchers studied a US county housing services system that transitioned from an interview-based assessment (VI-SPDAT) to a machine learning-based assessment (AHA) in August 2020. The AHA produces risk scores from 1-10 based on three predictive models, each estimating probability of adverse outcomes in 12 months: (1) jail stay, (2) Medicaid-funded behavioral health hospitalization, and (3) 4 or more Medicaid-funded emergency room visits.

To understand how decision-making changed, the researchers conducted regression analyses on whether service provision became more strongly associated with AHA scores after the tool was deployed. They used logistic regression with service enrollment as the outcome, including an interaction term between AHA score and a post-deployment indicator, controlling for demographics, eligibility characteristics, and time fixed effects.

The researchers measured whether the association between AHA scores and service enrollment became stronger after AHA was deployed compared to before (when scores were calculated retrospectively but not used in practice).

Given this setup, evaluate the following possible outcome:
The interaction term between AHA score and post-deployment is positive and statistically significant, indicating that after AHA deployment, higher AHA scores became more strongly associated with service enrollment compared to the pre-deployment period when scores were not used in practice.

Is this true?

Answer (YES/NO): YES